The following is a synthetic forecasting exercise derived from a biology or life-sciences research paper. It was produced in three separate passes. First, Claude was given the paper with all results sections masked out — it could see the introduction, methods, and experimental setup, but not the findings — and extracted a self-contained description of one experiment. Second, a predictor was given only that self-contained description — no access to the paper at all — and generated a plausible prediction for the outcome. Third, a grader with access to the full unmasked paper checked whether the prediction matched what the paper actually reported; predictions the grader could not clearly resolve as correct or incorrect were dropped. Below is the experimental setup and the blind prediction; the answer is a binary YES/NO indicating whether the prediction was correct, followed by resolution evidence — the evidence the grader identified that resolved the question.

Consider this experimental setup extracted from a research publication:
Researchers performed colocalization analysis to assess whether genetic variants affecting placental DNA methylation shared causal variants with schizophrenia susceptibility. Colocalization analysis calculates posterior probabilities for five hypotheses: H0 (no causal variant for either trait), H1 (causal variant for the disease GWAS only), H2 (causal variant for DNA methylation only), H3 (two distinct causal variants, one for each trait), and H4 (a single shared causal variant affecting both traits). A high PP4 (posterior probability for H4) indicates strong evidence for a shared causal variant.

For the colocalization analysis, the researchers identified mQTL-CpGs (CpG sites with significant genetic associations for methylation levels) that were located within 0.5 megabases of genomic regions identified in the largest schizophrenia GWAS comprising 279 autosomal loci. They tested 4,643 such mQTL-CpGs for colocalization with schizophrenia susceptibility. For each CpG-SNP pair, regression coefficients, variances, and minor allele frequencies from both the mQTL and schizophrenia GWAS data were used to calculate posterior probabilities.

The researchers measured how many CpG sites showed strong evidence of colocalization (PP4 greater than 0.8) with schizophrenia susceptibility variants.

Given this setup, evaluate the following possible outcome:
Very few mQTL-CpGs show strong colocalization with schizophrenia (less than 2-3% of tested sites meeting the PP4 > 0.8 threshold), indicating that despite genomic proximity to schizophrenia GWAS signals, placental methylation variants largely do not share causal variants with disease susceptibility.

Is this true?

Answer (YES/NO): NO